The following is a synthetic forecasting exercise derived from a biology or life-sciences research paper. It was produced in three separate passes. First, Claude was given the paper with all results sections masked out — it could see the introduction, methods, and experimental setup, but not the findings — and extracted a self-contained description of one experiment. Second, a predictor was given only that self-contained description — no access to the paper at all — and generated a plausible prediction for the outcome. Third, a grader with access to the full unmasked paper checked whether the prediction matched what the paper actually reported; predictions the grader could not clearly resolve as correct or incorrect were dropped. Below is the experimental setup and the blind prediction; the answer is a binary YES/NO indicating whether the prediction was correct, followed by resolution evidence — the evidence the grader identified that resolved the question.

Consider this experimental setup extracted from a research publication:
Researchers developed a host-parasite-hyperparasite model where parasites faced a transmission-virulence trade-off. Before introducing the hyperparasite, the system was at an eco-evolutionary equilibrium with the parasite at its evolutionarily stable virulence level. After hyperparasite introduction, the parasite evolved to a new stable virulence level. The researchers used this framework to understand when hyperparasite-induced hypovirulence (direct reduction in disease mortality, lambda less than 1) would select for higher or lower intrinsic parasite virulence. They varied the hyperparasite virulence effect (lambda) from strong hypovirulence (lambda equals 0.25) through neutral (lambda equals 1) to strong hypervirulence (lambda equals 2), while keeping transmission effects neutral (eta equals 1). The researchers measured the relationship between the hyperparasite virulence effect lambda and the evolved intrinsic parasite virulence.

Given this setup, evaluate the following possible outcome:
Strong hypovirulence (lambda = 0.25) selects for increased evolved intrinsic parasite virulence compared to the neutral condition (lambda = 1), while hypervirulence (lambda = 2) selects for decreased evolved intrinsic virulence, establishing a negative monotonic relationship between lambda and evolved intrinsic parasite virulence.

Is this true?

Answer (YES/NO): YES